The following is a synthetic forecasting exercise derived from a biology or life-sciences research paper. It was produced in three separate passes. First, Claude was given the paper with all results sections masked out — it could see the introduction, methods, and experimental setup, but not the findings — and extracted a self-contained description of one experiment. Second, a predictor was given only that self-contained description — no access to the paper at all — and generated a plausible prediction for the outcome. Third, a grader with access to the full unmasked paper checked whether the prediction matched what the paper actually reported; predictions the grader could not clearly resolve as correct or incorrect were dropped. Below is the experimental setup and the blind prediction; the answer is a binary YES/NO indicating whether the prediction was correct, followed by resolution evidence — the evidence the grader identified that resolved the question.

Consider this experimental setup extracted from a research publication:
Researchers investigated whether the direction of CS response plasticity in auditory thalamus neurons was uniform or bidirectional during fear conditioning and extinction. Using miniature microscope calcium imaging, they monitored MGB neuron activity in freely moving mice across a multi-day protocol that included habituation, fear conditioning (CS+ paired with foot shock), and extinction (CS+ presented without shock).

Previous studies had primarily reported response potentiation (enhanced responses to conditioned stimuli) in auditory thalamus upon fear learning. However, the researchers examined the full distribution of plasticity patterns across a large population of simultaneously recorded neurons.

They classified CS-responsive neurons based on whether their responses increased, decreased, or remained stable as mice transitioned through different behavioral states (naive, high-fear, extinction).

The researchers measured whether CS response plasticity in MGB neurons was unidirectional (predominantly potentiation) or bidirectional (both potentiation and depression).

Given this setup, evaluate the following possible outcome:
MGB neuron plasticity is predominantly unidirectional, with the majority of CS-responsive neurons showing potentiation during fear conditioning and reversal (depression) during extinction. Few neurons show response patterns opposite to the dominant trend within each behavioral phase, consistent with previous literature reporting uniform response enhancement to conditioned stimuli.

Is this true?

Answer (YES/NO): NO